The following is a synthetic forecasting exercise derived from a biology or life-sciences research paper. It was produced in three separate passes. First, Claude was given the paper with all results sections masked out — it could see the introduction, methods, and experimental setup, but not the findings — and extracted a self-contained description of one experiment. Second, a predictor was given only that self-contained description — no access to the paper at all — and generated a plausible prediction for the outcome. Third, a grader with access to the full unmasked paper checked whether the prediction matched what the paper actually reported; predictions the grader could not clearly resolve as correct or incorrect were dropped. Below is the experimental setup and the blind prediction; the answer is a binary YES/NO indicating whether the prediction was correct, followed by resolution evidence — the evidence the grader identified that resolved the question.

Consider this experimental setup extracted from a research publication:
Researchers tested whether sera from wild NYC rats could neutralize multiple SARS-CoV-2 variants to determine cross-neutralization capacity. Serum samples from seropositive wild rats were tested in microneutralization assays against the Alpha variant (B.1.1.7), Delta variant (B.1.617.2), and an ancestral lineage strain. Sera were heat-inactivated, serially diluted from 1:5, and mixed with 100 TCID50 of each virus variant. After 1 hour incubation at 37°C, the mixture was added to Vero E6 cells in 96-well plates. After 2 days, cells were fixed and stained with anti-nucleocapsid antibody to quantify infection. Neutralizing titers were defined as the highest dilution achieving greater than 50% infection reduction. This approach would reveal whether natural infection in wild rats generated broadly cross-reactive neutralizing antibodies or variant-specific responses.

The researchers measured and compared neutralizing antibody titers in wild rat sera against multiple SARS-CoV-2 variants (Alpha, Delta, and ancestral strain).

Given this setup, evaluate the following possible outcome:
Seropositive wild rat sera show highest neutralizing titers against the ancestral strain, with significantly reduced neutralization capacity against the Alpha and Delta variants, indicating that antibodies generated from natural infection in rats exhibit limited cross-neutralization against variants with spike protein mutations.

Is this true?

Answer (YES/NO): NO